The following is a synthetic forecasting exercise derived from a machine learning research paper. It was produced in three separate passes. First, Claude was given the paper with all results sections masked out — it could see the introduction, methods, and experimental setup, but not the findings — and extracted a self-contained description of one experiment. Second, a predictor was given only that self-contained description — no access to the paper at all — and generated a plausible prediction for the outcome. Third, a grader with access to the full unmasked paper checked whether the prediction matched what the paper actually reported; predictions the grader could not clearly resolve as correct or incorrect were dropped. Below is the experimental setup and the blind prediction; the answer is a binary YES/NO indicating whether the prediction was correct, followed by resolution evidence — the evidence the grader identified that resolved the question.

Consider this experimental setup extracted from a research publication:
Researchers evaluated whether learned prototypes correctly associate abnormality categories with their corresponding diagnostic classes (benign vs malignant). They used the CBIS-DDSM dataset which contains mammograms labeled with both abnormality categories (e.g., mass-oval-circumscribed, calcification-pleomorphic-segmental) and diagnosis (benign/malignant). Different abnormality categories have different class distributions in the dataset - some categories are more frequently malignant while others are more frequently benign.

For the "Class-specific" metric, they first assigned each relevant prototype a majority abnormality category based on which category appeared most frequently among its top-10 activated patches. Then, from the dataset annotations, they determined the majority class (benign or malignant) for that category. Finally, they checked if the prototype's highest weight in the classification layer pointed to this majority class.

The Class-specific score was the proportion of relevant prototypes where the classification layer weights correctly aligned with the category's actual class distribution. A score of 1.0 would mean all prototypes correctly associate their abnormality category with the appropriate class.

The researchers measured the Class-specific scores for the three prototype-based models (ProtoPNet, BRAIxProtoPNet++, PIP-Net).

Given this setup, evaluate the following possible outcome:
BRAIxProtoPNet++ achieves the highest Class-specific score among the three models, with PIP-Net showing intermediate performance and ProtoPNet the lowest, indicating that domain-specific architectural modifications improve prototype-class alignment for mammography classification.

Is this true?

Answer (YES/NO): NO